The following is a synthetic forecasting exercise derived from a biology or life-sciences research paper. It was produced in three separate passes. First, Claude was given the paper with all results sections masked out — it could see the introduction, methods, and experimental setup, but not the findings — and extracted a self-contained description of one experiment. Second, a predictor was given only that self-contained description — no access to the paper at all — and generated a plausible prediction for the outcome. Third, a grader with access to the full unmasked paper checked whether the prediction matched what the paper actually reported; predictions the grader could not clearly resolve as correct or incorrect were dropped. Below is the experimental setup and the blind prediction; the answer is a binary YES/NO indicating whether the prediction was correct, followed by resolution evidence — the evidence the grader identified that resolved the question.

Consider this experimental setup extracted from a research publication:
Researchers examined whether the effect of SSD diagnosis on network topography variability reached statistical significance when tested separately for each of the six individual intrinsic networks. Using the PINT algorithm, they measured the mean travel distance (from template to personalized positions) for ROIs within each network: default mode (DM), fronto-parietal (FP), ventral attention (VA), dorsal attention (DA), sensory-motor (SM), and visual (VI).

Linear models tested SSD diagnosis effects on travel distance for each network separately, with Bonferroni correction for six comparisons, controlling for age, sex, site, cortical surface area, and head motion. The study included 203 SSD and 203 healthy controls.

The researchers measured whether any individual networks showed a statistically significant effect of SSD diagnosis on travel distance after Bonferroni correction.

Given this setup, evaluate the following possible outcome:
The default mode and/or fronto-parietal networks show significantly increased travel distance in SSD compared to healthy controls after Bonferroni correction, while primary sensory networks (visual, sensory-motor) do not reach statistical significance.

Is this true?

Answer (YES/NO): NO